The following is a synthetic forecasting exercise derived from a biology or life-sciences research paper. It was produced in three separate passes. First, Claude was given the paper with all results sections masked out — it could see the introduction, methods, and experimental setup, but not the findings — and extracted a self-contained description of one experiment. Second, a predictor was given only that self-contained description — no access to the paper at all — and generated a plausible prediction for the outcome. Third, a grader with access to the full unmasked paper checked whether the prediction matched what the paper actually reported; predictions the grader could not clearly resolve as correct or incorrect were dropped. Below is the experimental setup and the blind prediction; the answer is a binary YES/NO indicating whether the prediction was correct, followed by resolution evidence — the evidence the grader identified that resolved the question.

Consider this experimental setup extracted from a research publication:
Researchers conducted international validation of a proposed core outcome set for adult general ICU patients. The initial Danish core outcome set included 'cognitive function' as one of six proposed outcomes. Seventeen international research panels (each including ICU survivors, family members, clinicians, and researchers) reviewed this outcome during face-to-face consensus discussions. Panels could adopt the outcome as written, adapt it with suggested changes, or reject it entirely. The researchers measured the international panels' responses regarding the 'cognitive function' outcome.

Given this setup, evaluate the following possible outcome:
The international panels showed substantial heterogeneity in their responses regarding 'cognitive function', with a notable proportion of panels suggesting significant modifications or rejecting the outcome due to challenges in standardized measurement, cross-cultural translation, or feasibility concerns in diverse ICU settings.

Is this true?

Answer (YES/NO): NO